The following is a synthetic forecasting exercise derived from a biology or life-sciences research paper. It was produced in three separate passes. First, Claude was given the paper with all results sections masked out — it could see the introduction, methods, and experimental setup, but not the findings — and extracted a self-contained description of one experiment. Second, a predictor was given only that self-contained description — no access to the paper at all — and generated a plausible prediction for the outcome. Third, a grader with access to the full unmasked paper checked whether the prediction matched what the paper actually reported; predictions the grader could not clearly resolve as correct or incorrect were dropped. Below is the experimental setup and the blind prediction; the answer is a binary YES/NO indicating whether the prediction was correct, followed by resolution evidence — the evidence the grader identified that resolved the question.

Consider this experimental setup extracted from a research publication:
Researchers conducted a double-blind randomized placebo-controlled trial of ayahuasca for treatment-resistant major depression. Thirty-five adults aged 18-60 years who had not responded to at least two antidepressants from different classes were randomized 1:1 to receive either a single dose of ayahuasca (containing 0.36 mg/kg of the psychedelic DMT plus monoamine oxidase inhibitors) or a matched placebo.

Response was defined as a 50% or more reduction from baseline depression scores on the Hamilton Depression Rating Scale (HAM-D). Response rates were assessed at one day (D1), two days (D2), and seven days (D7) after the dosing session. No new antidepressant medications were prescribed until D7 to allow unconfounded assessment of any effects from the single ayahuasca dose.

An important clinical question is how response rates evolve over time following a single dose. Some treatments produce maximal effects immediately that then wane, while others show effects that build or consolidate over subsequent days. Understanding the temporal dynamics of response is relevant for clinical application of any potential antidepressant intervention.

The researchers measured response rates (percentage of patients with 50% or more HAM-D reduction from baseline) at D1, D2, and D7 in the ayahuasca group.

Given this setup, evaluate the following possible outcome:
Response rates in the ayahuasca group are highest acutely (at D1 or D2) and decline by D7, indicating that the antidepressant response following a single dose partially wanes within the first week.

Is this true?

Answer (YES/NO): YES